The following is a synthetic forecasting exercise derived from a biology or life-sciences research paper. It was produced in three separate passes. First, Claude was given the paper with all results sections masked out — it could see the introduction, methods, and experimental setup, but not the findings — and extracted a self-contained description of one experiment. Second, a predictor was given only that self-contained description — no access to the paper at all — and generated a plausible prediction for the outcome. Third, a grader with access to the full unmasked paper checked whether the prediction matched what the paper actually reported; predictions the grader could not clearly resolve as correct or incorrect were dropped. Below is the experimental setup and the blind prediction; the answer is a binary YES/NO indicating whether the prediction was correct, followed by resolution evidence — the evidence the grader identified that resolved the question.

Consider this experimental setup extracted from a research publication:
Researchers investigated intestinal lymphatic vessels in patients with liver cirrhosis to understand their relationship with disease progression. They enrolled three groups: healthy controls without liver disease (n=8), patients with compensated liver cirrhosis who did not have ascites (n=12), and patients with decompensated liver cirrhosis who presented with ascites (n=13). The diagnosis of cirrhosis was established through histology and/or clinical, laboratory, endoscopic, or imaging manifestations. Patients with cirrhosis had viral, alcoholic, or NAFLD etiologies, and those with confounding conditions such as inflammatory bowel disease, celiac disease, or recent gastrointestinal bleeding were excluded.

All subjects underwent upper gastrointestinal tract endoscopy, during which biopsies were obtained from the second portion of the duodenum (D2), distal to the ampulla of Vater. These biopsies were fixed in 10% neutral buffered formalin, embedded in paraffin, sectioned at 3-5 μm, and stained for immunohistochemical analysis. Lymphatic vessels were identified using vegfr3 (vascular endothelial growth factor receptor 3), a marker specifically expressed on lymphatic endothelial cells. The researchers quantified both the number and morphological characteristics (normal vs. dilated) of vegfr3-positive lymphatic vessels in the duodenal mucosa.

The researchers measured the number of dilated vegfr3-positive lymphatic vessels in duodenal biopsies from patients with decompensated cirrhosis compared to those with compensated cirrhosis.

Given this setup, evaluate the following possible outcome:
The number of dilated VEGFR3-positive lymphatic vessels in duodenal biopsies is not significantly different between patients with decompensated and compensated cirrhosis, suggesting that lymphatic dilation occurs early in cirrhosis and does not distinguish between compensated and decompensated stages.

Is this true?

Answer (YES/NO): NO